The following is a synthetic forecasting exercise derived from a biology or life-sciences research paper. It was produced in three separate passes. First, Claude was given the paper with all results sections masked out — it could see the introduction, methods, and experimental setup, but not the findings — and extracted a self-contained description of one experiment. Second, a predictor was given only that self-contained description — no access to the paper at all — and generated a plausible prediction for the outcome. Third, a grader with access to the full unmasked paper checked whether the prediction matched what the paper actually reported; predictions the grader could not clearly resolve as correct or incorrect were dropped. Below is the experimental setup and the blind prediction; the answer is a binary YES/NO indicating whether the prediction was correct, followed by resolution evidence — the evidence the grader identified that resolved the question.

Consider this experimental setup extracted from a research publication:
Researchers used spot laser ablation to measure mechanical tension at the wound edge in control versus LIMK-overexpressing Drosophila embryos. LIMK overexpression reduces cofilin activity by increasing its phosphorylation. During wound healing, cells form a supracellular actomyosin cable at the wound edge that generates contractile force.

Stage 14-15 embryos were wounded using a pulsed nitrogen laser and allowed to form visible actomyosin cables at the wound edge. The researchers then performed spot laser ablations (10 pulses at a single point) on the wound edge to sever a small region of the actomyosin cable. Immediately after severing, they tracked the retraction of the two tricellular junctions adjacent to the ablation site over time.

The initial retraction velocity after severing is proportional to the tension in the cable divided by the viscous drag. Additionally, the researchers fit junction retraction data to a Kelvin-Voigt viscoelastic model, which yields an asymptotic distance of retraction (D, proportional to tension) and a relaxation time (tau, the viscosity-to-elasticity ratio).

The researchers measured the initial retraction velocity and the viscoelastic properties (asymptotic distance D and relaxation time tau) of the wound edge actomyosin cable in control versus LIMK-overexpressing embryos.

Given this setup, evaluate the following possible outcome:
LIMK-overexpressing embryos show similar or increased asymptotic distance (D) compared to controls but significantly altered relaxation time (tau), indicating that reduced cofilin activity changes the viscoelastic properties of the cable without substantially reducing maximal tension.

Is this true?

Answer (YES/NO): NO